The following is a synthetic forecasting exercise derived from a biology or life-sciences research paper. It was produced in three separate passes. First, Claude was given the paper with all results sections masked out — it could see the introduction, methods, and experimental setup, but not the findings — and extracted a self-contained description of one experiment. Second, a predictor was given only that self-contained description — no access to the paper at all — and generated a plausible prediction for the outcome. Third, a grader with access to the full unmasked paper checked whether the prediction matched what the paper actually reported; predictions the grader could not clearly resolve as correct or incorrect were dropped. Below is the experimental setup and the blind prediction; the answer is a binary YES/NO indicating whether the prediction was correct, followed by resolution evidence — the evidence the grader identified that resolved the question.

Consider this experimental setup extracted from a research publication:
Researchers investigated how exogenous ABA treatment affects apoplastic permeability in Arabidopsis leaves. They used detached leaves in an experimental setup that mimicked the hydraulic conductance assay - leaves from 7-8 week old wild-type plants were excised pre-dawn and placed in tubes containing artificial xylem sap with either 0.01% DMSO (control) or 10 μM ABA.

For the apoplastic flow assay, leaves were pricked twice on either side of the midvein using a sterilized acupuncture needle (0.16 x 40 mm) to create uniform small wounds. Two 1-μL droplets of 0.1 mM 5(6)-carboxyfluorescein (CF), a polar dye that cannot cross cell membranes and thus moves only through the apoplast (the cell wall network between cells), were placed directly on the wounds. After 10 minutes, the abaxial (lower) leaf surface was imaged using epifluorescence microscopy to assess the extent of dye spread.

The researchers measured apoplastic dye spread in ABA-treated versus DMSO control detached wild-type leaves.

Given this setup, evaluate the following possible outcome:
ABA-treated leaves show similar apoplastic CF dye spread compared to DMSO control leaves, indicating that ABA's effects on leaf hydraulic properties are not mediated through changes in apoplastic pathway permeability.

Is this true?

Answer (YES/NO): YES